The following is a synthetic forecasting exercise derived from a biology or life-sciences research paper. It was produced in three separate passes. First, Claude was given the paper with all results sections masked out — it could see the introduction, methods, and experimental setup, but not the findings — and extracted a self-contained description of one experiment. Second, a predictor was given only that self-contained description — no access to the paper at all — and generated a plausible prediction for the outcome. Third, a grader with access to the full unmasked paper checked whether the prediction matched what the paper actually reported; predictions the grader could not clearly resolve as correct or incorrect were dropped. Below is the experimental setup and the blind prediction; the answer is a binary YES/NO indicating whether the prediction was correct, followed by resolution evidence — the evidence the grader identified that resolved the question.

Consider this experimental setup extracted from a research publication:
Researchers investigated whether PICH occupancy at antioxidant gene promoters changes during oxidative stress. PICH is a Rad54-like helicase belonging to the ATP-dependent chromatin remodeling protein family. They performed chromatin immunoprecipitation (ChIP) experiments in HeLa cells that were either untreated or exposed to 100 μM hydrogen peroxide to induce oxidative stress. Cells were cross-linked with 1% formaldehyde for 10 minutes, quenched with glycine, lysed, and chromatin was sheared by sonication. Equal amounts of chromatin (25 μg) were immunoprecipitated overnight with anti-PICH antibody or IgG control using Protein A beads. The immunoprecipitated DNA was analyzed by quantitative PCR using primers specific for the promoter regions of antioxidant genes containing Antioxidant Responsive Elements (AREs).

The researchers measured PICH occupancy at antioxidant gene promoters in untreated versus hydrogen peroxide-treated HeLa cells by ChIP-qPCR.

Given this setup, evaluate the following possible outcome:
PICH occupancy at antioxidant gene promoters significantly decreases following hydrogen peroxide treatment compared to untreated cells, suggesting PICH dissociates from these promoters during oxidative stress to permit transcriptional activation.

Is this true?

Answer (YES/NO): NO